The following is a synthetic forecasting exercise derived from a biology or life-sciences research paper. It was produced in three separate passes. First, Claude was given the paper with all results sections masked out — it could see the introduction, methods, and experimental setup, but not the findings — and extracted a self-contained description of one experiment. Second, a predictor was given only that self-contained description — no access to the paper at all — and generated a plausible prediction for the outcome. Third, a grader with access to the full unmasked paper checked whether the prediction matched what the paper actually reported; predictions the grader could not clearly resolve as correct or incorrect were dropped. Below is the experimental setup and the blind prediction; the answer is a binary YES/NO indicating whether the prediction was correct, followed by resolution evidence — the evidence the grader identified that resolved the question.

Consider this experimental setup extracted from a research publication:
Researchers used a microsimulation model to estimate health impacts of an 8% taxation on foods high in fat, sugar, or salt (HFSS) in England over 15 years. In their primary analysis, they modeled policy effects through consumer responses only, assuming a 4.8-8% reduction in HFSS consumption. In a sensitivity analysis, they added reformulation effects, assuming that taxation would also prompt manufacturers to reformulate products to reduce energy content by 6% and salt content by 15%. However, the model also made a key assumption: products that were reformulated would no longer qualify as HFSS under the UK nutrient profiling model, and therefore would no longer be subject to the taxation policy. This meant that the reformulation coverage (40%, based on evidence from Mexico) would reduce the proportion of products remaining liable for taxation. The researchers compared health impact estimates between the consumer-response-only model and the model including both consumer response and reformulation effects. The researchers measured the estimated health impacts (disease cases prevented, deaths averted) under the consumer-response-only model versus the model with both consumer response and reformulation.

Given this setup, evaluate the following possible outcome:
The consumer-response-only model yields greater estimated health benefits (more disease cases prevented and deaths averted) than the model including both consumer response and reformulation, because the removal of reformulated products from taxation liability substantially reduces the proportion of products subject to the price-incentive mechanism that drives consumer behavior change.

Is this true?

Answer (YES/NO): NO